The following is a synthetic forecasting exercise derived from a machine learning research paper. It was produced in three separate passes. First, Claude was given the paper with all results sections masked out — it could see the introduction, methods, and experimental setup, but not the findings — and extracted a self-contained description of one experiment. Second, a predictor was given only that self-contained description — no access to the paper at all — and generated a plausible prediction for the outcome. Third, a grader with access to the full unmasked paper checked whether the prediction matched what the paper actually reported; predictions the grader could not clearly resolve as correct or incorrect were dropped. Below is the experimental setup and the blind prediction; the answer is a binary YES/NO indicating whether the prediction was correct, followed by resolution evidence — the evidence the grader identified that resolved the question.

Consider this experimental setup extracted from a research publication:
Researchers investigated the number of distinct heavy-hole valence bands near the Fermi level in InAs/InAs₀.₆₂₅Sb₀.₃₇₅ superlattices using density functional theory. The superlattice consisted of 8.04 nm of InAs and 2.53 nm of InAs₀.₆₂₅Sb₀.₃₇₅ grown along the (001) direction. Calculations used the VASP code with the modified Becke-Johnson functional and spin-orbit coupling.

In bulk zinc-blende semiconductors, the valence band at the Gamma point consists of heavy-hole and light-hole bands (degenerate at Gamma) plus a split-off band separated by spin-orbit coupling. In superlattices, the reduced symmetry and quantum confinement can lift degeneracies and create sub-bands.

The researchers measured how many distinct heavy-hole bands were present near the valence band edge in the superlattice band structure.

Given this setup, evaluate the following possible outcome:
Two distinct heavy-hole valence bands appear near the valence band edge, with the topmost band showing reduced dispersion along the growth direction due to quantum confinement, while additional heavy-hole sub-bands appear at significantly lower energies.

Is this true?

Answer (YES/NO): NO